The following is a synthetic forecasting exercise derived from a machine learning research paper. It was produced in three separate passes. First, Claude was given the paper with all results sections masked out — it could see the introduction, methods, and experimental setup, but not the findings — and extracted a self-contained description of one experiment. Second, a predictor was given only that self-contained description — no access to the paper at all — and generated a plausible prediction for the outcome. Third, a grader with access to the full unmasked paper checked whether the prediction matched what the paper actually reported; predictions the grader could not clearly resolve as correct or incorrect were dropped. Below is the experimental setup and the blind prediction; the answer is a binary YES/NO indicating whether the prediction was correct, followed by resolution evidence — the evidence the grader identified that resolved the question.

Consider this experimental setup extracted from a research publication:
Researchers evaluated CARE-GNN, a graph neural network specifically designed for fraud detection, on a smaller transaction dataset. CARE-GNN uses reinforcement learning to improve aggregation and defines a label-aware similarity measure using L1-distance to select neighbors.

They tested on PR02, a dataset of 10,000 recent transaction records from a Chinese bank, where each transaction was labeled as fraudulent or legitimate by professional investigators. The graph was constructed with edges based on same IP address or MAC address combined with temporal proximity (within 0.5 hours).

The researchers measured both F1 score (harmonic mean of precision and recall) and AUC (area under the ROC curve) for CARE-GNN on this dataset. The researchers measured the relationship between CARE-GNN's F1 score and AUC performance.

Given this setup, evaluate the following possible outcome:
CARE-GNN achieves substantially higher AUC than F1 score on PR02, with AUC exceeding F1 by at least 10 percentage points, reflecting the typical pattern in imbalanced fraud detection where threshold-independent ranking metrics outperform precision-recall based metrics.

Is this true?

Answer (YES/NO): YES